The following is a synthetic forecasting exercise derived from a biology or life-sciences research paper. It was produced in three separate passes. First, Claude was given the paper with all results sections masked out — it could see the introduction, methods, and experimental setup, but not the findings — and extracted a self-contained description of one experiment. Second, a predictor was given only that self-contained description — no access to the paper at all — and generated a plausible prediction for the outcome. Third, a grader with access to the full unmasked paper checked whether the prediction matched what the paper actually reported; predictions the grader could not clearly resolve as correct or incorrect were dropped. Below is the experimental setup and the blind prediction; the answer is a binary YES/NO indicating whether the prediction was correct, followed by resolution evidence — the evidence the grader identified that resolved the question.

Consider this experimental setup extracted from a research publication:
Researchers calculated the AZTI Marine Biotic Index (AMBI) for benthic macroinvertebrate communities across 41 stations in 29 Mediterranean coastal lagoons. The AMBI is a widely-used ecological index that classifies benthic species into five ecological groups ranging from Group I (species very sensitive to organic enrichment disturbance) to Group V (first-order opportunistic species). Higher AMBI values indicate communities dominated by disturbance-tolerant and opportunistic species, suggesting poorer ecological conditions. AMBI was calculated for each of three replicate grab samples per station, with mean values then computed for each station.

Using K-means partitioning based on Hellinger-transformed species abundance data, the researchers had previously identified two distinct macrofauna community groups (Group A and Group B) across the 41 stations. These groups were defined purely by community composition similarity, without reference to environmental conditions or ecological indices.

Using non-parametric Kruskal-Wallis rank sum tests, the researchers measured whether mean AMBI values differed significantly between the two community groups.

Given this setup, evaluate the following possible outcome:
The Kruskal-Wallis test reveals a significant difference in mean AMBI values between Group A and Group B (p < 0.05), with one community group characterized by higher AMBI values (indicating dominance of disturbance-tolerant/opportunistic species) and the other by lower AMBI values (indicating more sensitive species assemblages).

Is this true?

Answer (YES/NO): NO